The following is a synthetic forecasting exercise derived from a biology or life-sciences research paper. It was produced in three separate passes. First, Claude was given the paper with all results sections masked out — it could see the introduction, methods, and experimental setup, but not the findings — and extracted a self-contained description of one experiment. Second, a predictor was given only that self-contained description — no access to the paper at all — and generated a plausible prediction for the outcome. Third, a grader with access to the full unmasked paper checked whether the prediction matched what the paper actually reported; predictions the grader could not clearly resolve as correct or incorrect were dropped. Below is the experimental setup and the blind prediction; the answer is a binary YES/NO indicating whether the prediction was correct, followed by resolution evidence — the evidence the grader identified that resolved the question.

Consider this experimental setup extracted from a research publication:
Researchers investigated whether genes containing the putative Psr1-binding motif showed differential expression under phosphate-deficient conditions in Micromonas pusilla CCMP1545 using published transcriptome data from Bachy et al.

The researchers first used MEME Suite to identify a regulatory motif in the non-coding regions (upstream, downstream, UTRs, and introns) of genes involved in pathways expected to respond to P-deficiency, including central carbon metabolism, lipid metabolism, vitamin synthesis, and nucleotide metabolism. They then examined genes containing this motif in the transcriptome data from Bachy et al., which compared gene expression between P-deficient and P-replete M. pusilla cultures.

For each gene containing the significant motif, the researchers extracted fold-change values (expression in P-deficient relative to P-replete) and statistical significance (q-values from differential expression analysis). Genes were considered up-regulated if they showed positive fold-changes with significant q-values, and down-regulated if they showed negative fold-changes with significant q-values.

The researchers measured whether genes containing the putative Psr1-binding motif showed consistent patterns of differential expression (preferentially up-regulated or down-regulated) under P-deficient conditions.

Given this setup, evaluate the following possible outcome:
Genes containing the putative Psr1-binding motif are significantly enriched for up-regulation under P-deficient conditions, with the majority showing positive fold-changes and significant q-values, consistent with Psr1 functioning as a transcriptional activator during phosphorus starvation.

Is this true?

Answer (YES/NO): YES